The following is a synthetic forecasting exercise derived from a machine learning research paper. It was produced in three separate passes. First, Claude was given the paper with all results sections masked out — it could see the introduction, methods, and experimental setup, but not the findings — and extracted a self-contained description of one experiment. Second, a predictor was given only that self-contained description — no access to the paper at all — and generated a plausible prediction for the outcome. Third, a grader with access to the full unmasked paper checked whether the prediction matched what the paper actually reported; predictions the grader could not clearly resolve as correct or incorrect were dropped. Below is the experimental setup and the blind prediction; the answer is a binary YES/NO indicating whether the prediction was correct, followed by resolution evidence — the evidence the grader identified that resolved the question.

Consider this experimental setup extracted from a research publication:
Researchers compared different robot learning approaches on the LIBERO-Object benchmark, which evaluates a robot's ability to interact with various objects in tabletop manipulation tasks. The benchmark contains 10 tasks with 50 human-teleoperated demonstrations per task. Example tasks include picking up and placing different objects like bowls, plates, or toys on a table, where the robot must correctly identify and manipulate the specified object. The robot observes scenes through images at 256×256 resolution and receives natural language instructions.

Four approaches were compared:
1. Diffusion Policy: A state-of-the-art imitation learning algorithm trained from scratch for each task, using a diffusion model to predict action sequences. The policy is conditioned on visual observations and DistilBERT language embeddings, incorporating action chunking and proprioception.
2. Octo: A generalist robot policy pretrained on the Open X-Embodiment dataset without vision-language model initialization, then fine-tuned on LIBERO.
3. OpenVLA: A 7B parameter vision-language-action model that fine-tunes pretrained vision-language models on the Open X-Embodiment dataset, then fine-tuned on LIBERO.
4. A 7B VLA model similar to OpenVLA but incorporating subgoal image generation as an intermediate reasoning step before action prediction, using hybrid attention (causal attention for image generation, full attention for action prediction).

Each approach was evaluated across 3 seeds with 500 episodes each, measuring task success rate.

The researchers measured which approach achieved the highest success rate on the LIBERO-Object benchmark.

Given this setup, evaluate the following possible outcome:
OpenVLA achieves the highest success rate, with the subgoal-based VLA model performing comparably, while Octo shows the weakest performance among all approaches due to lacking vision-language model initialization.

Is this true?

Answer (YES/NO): NO